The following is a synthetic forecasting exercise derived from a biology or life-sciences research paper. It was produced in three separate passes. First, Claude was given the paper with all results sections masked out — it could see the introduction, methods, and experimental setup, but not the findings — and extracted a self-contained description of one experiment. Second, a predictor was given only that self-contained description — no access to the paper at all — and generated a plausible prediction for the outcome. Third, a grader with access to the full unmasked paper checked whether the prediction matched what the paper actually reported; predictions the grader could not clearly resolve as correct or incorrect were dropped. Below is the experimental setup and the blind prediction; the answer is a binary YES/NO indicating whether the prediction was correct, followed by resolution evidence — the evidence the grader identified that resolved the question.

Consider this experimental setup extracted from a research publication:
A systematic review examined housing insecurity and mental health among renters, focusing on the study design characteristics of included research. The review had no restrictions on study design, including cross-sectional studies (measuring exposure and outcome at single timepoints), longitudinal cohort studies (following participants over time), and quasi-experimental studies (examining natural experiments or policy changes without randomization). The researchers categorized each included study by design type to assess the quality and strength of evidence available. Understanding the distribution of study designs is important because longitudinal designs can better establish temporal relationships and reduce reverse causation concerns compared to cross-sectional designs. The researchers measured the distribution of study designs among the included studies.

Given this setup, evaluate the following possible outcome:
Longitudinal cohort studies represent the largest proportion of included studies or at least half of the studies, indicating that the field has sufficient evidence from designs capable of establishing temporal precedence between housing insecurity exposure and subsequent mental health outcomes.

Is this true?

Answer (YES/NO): YES